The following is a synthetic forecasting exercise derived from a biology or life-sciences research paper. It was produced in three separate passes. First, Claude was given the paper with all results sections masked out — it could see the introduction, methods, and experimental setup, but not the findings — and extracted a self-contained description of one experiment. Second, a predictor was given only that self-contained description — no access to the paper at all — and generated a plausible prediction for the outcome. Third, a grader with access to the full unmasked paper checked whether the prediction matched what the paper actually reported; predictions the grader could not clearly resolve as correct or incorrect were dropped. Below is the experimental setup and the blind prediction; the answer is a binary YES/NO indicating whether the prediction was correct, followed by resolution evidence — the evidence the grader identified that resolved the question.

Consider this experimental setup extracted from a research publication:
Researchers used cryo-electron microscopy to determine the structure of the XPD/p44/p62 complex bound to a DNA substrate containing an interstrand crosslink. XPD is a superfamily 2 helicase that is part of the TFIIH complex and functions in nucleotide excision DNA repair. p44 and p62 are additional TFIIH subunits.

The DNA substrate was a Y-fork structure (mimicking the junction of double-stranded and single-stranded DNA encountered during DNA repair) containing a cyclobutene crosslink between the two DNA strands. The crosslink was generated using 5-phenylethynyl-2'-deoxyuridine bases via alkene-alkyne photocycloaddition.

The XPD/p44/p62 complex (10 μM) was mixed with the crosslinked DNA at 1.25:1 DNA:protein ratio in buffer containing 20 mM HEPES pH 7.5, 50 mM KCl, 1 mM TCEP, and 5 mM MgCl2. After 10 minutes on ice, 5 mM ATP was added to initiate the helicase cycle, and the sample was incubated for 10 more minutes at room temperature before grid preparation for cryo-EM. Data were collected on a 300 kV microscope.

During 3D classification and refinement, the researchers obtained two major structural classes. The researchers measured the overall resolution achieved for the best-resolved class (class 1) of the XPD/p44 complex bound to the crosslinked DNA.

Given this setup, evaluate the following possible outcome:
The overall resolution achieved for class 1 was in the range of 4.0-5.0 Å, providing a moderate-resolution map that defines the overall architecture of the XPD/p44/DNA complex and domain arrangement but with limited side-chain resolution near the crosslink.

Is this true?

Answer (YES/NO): NO